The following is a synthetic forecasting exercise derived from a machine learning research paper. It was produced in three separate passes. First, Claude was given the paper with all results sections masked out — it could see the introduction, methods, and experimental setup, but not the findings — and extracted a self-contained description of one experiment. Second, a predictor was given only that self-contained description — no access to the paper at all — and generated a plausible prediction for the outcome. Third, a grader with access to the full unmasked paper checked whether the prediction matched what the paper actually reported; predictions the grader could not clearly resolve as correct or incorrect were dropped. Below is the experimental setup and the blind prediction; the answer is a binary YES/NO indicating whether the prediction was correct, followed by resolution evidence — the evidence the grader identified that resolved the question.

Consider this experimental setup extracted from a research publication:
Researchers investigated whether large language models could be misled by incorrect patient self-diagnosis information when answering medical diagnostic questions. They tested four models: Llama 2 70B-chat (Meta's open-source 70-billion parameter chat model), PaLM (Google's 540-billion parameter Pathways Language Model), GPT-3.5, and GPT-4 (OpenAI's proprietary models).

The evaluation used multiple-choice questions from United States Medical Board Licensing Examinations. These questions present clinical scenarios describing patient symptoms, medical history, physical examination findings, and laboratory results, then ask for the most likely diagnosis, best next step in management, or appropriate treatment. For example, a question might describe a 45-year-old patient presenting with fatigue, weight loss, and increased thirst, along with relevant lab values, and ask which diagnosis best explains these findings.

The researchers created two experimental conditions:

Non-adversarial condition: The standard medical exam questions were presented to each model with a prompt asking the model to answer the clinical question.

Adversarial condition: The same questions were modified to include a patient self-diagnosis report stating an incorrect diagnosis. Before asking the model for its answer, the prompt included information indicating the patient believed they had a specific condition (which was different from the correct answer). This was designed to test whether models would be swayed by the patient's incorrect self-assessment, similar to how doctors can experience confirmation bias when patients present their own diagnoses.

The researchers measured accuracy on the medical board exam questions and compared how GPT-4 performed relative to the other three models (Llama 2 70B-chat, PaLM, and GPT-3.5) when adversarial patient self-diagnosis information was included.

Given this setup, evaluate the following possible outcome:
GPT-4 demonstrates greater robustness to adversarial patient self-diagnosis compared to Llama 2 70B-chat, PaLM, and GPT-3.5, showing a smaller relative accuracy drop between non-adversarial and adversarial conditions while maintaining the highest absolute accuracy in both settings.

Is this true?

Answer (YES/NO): YES